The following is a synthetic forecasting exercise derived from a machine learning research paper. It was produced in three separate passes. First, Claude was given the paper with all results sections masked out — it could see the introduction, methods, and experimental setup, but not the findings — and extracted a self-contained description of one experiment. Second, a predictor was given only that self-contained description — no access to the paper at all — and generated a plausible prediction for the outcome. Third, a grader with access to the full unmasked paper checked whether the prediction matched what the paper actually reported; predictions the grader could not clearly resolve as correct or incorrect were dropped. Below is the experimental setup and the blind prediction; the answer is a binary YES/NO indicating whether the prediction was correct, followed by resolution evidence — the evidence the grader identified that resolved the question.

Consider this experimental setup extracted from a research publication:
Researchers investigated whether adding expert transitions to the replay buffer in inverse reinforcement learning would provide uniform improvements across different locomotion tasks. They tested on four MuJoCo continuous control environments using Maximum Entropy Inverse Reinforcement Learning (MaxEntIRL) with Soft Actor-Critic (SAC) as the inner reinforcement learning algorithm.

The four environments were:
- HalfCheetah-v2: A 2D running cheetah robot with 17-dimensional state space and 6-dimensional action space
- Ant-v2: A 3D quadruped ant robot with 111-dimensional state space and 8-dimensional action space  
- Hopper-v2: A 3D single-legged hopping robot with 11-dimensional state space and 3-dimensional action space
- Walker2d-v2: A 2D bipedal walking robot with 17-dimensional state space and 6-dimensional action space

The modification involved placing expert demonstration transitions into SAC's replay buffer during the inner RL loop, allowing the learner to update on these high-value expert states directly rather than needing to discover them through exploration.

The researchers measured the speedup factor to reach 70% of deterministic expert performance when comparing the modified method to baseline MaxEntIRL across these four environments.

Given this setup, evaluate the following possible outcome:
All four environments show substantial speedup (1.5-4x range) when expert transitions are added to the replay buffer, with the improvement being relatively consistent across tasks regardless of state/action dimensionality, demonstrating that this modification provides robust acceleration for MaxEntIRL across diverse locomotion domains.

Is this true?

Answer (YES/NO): NO